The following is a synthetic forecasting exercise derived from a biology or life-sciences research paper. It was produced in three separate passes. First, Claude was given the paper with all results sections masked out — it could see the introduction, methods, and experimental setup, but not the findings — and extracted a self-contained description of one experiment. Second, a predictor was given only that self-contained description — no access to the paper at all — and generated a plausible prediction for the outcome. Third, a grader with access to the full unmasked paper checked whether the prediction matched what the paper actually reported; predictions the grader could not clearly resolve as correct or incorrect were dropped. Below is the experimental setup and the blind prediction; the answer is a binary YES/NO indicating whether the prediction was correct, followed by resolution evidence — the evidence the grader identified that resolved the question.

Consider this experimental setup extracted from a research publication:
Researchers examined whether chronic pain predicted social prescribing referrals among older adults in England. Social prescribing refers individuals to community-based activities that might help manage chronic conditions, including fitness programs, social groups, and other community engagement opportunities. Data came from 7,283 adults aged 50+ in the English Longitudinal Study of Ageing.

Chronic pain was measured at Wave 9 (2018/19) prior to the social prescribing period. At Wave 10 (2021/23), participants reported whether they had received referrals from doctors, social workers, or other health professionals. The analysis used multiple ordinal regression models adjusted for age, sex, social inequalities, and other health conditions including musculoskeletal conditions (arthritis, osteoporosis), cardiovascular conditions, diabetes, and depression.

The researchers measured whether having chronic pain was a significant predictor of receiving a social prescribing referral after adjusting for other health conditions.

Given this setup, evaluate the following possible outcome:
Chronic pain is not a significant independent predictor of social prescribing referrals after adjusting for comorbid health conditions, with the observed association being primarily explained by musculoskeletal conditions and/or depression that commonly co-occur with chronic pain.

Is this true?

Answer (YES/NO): NO